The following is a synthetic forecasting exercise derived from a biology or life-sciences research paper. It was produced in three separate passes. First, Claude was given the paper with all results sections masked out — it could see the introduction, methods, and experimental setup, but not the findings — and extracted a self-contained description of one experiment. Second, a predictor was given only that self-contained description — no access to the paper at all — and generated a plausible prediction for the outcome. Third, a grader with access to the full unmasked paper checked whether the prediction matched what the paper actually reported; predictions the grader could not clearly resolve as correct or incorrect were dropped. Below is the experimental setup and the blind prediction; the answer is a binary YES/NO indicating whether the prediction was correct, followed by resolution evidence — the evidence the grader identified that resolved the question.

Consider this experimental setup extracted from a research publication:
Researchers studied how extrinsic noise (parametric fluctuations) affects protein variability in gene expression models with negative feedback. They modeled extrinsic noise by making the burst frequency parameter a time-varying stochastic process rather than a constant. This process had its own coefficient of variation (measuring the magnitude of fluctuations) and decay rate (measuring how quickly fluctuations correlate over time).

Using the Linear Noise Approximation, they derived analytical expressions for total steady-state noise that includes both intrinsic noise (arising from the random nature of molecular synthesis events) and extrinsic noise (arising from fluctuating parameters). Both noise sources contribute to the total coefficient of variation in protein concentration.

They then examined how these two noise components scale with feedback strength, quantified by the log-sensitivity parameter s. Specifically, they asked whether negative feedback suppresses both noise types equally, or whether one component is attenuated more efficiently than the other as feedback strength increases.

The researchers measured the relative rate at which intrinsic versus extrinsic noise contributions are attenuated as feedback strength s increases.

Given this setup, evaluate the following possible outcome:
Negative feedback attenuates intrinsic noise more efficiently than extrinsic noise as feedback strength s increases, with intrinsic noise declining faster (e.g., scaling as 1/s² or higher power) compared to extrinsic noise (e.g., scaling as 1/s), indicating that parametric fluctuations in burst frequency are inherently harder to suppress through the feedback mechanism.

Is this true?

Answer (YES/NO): NO